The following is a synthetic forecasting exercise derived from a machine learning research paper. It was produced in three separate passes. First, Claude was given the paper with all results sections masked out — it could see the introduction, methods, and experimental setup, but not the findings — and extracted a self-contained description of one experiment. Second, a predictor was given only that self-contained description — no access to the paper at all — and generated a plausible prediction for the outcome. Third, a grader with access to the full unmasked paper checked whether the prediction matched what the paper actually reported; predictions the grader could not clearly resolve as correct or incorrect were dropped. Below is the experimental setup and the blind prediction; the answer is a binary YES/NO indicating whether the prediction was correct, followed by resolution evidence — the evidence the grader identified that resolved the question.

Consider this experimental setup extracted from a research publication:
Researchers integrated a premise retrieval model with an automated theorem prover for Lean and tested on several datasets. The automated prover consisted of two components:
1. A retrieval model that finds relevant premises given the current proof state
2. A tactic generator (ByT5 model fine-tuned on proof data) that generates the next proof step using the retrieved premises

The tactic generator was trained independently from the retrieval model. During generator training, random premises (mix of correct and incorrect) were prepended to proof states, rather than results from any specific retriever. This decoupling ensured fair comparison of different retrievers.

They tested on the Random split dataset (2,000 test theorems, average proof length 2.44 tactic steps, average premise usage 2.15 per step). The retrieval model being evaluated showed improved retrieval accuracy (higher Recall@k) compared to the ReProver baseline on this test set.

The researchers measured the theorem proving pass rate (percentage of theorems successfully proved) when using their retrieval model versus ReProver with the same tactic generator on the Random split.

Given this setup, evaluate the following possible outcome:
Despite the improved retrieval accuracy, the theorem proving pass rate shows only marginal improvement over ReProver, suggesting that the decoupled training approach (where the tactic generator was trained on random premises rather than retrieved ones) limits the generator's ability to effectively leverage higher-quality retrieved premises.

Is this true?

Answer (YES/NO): NO